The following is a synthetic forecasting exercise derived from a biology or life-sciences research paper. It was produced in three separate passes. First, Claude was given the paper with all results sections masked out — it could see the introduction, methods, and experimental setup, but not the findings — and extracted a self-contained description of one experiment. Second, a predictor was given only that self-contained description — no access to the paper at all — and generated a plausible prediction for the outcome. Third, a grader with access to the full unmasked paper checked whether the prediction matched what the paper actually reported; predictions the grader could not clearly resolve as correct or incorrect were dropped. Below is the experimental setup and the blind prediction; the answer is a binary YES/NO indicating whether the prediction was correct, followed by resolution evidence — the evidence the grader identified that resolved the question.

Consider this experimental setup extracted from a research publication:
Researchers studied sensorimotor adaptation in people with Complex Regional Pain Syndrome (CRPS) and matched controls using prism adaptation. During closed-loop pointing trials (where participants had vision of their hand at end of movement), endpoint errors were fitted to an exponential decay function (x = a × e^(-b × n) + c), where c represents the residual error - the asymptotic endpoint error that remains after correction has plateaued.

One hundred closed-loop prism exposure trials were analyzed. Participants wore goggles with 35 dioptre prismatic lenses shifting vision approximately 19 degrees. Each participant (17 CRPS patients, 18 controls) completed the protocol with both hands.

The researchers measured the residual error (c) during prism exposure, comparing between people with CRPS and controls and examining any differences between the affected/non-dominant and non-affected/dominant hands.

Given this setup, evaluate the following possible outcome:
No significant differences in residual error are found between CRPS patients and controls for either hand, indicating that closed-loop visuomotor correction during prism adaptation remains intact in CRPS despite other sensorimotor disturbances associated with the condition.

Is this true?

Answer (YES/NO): YES